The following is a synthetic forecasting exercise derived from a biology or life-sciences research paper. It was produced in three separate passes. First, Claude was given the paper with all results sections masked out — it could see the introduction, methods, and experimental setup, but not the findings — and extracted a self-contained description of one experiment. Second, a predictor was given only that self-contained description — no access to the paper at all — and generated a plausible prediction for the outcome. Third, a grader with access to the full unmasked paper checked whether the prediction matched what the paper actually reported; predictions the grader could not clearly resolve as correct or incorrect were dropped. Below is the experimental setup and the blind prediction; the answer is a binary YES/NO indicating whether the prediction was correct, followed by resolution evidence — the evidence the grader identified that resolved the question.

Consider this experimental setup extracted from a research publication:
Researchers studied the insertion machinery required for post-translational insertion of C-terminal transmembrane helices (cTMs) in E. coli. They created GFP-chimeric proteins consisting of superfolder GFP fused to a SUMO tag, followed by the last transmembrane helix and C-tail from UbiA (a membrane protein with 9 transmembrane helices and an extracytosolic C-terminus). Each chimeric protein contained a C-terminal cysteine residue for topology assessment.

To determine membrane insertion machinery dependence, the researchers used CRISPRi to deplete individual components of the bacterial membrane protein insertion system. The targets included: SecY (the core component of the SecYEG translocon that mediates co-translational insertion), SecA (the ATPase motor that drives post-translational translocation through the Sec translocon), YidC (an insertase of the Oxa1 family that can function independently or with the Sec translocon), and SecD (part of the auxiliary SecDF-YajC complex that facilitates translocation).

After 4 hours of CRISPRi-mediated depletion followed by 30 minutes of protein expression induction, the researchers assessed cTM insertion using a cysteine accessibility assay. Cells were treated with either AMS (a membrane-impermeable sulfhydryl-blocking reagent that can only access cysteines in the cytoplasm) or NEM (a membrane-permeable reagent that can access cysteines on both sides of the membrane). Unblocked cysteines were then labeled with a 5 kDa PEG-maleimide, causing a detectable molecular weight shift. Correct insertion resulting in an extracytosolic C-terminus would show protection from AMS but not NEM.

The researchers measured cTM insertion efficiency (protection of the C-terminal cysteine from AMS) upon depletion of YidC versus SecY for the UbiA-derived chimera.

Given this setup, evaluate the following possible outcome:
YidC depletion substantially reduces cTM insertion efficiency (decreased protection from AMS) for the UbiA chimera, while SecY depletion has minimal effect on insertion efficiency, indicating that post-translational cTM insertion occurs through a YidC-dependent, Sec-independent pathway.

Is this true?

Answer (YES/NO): YES